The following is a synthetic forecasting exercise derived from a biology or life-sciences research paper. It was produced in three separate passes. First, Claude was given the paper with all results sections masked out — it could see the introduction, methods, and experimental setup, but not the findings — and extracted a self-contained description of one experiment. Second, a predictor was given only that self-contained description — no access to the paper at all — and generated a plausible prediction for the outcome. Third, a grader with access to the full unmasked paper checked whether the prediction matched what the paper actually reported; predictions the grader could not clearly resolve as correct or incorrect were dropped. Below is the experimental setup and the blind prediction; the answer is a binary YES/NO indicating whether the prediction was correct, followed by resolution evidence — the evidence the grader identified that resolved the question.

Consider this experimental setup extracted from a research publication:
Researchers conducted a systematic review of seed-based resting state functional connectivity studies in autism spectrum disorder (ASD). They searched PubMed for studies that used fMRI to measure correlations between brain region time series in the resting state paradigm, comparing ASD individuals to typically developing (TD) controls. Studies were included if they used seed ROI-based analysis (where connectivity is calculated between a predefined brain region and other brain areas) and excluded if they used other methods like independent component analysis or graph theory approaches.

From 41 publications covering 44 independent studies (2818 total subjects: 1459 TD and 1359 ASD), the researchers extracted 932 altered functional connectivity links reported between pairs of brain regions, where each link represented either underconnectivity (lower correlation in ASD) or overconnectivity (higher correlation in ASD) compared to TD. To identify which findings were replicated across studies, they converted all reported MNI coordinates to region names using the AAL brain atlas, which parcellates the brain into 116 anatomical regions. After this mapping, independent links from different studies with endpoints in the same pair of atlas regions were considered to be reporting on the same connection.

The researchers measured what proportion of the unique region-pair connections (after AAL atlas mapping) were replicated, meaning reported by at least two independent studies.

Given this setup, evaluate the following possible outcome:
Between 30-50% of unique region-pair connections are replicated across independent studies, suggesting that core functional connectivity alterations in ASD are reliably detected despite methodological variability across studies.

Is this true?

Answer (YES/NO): NO